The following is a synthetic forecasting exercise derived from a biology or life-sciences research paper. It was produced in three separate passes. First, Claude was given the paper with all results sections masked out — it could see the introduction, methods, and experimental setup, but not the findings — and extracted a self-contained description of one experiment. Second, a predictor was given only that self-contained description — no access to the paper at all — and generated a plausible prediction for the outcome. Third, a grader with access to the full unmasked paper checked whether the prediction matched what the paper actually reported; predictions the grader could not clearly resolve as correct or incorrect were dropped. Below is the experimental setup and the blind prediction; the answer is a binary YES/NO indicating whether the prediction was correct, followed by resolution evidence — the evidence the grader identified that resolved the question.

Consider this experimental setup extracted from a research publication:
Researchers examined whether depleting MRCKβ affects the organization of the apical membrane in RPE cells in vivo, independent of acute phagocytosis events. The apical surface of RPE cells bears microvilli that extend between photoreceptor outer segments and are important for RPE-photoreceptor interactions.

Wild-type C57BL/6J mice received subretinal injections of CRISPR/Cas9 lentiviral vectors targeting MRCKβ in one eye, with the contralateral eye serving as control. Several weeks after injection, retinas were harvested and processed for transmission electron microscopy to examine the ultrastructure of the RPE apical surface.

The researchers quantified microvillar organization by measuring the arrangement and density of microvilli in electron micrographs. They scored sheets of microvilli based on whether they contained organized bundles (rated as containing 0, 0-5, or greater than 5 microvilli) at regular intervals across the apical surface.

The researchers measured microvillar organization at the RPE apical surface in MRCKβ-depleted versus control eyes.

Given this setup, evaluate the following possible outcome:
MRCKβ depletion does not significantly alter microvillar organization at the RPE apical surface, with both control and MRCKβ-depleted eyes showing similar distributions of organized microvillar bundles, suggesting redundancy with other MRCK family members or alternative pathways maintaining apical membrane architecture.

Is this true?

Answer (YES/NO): NO